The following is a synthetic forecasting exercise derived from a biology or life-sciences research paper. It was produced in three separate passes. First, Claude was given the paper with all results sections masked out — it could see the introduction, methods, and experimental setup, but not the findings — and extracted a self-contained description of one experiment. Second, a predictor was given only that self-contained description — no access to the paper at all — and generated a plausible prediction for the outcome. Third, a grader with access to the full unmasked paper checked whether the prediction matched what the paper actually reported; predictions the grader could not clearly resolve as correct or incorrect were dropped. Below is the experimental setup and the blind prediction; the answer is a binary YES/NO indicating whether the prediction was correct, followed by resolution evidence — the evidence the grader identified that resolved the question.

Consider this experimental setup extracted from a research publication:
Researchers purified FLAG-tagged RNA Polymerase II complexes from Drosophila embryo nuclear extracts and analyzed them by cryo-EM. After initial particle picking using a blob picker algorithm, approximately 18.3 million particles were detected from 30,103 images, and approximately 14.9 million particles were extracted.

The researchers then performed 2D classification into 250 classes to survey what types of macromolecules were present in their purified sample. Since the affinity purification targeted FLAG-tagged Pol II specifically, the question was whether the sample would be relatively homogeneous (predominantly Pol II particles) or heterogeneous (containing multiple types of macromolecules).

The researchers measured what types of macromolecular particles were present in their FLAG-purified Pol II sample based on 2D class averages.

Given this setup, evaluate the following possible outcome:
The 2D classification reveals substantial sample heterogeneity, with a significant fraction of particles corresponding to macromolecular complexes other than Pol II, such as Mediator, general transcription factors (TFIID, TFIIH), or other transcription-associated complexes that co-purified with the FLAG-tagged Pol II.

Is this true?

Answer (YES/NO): NO